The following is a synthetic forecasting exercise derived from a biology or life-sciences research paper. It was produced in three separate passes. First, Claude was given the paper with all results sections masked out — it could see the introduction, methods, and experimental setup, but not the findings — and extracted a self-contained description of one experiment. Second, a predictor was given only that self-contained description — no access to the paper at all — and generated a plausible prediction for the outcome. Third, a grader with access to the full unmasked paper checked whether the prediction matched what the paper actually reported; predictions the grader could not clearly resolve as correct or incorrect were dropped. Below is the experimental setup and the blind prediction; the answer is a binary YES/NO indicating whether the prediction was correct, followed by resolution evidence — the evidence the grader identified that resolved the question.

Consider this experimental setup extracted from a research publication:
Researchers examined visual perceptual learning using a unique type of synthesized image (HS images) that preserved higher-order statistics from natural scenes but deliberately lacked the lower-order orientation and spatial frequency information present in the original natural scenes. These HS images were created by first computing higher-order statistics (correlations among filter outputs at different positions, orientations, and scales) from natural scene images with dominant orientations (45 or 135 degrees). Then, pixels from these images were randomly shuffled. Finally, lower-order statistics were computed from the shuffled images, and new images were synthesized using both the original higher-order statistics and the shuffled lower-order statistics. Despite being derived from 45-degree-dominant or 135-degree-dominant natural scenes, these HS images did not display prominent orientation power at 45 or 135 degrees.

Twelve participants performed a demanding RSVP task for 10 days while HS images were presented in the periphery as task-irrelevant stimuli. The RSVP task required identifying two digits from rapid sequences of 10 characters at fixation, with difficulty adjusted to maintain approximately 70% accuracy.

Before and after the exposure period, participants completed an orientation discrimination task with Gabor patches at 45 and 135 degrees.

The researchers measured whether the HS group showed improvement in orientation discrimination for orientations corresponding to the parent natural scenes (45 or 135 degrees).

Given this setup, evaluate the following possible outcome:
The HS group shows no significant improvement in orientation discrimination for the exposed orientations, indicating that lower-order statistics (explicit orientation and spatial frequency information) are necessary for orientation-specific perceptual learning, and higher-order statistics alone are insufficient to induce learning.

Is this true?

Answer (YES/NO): NO